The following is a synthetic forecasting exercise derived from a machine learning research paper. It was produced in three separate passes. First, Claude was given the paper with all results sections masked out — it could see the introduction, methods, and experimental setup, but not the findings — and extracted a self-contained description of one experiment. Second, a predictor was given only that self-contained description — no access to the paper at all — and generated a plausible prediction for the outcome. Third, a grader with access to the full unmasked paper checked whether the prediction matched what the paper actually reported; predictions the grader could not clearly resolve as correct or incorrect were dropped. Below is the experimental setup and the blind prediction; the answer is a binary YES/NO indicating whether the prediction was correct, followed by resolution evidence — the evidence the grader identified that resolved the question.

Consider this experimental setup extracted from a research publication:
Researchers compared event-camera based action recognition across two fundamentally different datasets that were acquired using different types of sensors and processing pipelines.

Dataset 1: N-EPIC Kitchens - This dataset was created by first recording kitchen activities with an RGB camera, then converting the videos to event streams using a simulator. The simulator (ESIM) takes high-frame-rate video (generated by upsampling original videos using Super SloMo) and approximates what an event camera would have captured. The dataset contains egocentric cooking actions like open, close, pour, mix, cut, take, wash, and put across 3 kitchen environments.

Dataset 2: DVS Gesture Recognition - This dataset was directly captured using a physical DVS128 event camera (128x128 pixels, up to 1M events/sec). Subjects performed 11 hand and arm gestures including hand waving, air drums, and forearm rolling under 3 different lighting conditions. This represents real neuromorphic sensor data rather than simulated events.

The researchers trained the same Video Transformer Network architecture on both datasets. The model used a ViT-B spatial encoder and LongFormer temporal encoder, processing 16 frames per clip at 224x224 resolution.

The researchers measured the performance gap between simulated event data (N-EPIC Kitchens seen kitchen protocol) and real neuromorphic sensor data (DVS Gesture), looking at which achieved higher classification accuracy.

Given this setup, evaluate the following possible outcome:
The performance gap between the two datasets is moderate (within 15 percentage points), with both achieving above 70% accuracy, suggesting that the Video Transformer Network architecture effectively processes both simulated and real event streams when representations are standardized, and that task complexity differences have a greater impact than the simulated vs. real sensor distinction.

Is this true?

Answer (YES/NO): NO